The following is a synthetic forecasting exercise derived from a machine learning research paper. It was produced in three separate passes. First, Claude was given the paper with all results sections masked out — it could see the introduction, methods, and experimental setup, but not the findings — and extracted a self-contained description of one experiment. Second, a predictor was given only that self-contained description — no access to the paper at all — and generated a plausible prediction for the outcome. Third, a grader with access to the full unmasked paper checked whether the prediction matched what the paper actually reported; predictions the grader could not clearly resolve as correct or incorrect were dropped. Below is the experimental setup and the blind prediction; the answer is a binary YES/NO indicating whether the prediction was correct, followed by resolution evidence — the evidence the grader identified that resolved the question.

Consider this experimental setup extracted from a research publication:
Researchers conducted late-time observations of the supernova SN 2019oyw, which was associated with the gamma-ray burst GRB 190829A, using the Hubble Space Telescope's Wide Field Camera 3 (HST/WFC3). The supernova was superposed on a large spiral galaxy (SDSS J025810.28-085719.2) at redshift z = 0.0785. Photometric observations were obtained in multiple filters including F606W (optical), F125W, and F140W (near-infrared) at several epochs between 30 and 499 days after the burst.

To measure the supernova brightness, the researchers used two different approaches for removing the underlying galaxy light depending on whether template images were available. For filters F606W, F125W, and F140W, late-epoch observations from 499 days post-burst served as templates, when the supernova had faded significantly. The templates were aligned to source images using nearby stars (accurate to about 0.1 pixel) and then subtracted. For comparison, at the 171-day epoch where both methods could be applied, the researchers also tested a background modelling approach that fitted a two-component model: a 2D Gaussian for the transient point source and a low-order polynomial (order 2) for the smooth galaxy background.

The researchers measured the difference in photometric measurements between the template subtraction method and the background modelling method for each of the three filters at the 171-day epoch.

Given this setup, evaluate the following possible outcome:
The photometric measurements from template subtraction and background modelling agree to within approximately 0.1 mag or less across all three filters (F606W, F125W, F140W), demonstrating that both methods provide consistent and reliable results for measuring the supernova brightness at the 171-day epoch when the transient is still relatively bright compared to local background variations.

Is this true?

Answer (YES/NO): NO